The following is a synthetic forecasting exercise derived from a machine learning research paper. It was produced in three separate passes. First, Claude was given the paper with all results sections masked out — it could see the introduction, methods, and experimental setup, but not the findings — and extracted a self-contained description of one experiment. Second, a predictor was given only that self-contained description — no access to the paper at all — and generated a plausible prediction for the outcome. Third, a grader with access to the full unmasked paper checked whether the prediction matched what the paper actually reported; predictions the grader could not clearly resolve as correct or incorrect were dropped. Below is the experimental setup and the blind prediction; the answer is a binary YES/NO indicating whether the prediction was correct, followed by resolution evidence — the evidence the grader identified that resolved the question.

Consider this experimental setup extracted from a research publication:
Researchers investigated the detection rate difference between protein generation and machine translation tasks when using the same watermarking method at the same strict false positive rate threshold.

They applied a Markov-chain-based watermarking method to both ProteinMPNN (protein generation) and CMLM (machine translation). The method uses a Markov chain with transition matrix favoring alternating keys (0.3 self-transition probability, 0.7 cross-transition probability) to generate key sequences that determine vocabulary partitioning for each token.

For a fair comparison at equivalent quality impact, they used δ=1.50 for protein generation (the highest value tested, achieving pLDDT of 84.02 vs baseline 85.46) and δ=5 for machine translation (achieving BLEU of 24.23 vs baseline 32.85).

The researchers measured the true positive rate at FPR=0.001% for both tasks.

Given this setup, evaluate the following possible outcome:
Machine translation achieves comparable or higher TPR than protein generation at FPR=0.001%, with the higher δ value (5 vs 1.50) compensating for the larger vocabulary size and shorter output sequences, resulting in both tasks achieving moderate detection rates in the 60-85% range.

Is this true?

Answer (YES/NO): NO